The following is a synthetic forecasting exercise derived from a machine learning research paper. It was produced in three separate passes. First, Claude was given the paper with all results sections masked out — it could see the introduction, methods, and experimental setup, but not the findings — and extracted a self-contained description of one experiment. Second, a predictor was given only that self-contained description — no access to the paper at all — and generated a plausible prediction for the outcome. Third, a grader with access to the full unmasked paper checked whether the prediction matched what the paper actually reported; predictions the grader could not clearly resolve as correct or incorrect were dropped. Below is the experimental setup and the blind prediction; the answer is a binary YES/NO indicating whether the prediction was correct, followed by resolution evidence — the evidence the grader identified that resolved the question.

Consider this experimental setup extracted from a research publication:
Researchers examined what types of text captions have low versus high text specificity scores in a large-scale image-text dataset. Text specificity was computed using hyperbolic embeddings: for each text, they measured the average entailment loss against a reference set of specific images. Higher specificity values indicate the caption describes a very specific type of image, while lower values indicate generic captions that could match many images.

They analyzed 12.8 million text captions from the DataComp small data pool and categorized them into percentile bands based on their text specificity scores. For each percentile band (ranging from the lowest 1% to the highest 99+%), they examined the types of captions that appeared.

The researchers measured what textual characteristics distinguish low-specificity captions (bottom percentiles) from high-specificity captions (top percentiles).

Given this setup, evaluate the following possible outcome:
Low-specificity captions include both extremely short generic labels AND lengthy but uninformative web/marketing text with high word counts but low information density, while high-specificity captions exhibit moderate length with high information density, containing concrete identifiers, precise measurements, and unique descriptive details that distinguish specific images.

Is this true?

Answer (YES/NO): NO